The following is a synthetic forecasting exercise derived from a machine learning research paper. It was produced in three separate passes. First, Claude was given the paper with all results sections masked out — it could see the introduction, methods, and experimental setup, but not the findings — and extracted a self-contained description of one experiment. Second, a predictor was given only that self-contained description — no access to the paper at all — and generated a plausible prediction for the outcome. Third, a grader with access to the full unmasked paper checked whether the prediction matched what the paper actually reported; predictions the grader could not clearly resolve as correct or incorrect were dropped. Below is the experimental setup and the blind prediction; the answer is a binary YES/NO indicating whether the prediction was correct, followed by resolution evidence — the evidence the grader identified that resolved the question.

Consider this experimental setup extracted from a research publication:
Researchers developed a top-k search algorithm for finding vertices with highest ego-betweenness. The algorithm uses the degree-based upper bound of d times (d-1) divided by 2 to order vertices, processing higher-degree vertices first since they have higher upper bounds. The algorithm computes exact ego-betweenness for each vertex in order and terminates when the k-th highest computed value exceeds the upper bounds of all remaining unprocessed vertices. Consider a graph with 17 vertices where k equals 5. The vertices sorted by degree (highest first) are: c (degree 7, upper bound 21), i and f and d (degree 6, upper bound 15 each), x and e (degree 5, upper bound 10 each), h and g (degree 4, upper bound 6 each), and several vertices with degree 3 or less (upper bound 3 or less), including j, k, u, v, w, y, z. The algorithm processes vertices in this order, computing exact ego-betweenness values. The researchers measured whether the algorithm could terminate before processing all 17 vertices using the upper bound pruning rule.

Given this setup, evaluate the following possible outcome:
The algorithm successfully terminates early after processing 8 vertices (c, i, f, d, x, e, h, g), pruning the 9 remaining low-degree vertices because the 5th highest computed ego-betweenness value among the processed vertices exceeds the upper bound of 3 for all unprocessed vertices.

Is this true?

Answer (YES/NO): NO